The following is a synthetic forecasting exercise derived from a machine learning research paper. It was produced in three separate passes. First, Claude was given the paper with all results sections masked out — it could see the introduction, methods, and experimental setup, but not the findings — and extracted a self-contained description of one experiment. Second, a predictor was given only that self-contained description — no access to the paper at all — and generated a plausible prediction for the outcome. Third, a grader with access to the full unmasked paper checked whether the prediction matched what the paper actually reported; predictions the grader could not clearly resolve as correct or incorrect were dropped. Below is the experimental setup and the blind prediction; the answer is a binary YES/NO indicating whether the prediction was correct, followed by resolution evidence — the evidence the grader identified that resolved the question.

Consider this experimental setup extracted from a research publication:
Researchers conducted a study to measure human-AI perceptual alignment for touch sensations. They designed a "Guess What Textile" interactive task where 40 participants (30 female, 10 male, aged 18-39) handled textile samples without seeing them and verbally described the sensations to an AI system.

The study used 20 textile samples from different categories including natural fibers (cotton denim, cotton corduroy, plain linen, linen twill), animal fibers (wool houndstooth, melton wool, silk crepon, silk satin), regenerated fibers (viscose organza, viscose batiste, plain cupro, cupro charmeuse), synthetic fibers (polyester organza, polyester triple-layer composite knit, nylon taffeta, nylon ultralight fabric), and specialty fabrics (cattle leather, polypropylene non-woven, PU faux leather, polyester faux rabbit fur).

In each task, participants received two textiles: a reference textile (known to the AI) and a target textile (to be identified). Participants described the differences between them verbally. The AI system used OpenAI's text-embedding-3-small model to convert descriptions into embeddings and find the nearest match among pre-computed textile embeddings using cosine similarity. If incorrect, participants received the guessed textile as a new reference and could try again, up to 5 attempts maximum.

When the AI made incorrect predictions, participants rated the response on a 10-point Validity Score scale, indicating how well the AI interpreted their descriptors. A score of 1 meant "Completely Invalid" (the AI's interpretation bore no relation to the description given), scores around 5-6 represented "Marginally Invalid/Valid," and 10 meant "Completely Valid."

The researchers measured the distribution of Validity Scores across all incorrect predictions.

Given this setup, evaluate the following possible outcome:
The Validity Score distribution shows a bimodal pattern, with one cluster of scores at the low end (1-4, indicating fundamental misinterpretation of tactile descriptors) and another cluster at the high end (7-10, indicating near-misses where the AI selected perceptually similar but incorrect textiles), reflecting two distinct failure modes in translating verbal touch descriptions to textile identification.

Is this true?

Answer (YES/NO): YES